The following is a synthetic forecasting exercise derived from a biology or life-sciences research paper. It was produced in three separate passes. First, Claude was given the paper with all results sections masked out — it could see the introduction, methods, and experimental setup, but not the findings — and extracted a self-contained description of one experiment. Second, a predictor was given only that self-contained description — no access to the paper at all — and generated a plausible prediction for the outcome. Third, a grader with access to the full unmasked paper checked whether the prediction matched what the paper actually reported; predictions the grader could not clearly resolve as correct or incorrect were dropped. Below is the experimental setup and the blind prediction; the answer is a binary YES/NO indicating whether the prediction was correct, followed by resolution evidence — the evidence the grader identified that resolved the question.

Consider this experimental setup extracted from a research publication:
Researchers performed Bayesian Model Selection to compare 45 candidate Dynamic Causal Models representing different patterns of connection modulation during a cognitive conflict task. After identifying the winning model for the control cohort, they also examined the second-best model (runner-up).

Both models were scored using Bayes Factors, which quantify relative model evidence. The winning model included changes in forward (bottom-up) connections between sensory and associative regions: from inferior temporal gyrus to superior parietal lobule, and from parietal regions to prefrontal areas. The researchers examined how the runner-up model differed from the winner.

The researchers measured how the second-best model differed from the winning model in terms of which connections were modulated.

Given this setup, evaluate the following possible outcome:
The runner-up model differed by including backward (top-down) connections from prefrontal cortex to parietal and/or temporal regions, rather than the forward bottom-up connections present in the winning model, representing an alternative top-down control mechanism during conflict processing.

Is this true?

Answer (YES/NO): NO